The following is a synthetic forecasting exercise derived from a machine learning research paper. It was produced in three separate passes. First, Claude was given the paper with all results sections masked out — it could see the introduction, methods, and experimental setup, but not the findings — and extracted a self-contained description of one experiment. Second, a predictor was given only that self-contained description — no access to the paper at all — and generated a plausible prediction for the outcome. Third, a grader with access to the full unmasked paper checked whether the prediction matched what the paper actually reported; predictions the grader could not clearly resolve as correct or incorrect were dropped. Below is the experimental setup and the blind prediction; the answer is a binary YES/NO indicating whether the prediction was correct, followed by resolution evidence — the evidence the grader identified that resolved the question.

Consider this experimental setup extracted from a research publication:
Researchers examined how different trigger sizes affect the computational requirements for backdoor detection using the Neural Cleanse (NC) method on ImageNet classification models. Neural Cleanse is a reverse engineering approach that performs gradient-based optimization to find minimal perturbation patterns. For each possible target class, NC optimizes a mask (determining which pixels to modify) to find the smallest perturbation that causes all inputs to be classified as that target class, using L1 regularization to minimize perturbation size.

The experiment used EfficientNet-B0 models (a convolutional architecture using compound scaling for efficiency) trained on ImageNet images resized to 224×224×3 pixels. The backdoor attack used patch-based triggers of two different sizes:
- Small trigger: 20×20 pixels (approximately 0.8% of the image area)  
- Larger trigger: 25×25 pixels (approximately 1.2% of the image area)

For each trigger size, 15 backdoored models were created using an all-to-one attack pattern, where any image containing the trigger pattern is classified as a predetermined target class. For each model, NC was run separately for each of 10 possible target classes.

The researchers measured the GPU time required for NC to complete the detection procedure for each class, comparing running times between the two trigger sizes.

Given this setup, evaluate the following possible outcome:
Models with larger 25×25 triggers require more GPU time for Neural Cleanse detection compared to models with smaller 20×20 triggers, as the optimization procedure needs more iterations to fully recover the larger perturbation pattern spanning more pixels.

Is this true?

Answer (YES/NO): YES